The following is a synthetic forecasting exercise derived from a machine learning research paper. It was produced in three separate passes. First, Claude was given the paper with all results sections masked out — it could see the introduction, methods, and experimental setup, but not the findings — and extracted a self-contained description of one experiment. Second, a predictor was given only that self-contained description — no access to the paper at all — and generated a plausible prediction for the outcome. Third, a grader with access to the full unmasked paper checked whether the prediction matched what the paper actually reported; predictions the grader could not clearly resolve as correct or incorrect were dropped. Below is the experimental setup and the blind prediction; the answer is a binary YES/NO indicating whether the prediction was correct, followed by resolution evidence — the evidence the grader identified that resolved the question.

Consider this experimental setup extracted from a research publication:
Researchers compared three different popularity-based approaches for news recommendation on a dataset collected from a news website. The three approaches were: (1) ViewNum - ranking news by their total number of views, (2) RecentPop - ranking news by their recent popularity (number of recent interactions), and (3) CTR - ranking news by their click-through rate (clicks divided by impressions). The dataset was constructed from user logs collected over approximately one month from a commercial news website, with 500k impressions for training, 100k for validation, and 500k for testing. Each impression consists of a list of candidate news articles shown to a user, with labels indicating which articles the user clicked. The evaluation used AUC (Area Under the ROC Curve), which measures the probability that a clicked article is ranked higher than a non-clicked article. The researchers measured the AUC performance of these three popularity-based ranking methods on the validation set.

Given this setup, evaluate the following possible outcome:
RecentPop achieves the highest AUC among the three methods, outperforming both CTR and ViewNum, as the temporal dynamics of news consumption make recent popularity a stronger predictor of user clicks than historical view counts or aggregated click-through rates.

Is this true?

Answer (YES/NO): NO